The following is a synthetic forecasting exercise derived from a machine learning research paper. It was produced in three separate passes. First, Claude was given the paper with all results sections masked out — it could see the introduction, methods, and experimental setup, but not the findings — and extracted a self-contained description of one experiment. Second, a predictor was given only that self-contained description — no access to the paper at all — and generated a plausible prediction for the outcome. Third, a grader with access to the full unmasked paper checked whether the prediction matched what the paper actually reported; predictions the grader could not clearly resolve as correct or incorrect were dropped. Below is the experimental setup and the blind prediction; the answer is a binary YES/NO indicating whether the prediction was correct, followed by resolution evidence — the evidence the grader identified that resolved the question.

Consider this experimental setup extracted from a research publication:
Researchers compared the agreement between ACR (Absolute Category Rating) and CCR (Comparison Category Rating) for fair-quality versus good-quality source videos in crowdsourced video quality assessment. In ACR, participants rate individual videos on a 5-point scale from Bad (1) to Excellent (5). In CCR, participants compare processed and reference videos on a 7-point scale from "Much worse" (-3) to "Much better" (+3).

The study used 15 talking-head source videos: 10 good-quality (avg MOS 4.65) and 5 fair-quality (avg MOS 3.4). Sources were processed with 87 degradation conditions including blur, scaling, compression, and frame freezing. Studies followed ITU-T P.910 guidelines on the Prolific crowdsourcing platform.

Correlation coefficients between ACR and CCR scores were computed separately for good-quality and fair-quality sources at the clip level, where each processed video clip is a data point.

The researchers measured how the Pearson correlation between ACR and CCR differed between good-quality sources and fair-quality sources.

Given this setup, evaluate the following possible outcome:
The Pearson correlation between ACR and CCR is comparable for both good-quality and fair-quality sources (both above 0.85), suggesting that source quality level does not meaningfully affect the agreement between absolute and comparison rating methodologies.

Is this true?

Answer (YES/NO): NO